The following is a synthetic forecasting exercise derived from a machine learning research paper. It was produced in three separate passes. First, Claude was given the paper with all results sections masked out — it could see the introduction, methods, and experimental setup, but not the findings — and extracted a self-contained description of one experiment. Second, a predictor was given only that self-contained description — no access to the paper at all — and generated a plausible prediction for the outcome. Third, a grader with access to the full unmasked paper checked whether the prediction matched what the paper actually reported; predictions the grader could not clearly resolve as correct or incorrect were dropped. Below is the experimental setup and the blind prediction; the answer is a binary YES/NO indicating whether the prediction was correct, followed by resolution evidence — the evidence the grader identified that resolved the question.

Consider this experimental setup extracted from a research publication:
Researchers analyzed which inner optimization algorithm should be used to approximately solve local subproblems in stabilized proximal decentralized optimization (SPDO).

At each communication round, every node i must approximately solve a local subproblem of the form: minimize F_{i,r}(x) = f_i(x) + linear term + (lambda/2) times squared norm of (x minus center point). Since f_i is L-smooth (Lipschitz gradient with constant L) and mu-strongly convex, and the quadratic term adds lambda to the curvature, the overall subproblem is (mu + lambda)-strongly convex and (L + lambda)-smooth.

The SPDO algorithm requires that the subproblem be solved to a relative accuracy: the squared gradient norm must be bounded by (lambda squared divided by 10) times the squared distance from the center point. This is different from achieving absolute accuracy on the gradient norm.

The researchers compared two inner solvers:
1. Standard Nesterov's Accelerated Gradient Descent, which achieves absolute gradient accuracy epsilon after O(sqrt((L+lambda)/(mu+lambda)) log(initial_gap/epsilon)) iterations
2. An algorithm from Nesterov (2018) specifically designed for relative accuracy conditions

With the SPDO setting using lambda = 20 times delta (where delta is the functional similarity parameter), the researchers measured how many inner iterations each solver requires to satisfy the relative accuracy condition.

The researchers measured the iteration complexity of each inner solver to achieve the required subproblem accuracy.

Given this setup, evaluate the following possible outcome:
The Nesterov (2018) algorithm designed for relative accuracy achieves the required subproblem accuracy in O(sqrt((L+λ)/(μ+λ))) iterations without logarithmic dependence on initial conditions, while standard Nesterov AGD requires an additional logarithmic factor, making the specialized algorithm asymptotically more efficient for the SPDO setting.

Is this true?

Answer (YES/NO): NO